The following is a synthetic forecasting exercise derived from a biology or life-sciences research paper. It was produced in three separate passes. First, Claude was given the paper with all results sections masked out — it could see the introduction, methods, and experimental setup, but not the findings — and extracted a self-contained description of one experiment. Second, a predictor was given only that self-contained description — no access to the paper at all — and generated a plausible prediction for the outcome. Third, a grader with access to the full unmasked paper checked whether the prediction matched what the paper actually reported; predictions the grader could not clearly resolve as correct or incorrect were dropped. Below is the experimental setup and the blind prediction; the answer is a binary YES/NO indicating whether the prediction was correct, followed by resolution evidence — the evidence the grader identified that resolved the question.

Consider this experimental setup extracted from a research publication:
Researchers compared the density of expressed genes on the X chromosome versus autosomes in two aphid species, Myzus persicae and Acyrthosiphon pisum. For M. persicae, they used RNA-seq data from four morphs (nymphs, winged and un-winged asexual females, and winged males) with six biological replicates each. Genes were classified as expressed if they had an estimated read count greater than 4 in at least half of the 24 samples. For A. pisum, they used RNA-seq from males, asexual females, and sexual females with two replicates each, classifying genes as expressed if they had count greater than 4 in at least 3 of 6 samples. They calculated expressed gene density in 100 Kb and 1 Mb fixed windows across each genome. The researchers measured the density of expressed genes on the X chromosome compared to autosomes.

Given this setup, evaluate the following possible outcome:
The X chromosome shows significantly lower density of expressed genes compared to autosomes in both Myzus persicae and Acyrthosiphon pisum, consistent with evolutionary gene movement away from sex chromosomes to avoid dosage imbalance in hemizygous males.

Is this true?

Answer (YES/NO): NO